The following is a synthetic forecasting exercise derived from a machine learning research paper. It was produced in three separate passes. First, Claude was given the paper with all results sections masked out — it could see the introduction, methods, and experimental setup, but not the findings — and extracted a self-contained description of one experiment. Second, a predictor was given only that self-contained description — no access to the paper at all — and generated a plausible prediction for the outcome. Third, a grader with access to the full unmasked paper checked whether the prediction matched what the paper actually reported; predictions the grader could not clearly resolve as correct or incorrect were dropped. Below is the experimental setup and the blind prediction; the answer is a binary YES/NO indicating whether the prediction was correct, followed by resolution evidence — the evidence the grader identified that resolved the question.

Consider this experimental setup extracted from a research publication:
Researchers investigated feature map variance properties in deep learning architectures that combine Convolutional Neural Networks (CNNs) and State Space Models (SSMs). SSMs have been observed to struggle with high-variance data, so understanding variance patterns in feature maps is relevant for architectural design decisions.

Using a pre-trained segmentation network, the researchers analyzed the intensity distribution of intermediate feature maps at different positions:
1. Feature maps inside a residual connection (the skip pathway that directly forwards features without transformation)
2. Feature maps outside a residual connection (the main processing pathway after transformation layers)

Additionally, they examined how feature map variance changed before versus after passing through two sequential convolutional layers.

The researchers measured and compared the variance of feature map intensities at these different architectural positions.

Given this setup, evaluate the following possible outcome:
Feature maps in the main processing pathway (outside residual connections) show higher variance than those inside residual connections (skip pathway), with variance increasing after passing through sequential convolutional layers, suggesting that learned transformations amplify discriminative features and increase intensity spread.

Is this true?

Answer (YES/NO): NO